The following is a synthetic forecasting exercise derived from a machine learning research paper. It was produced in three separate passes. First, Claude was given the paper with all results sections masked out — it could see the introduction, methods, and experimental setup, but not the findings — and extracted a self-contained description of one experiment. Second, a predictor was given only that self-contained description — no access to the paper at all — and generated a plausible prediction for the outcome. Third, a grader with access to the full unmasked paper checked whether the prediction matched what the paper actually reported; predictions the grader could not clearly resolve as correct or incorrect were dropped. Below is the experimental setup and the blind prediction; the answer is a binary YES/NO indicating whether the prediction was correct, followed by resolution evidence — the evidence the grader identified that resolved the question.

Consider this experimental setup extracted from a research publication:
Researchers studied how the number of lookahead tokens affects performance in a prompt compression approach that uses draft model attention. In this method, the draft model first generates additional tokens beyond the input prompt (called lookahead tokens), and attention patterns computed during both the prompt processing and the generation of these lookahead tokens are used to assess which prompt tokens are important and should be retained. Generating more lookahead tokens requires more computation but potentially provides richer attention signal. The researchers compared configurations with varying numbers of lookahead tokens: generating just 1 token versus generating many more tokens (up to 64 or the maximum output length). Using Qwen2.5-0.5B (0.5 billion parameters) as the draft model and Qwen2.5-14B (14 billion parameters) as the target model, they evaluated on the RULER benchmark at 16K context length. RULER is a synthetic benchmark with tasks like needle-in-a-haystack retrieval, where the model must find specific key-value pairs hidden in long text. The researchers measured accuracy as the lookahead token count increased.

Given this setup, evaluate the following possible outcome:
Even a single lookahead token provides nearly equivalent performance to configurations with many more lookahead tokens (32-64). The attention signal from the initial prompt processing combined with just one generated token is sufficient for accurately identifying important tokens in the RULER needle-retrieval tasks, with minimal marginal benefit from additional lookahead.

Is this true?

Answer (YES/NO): YES